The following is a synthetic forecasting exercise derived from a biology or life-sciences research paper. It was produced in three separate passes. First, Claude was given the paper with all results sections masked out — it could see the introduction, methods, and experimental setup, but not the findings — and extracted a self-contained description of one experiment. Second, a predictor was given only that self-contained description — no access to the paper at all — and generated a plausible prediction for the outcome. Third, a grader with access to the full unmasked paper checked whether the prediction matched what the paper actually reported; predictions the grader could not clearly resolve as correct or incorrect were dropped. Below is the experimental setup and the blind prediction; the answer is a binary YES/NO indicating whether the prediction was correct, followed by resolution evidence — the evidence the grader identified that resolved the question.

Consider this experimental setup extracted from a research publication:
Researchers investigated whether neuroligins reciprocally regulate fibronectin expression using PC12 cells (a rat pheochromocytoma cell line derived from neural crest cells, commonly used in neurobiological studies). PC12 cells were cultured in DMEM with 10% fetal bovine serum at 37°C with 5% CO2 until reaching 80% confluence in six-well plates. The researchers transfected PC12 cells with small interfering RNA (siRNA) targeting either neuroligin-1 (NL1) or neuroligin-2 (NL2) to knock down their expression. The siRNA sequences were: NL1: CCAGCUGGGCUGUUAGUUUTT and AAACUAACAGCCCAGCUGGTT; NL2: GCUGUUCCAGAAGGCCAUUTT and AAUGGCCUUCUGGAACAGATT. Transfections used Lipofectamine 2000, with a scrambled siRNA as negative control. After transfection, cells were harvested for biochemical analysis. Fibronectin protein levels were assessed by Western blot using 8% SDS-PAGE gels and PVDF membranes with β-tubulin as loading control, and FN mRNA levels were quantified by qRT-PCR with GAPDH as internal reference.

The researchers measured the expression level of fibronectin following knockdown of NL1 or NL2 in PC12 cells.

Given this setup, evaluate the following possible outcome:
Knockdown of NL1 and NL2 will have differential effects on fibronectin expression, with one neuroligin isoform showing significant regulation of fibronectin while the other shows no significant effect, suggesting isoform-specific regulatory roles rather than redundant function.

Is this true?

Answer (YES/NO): NO